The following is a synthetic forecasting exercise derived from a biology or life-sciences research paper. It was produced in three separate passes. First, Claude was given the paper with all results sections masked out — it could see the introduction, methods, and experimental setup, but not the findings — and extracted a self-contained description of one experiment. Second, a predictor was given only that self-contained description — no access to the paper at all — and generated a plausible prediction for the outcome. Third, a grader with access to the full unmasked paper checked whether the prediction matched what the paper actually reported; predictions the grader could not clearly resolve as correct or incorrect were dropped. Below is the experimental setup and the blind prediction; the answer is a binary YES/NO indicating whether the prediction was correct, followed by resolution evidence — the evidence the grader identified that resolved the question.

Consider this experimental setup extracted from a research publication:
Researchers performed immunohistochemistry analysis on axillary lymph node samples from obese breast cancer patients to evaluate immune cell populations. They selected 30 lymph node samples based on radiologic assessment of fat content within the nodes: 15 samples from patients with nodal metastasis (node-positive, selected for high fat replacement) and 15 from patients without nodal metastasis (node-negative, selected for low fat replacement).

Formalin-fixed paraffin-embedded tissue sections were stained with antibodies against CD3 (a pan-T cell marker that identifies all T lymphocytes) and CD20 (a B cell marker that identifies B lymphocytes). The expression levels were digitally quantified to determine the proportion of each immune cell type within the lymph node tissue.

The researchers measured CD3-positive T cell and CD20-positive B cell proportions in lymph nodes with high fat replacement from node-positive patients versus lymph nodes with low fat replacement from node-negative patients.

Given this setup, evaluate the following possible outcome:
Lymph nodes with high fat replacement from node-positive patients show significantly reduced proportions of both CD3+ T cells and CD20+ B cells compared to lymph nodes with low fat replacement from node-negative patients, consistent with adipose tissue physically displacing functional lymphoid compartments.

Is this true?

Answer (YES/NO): NO